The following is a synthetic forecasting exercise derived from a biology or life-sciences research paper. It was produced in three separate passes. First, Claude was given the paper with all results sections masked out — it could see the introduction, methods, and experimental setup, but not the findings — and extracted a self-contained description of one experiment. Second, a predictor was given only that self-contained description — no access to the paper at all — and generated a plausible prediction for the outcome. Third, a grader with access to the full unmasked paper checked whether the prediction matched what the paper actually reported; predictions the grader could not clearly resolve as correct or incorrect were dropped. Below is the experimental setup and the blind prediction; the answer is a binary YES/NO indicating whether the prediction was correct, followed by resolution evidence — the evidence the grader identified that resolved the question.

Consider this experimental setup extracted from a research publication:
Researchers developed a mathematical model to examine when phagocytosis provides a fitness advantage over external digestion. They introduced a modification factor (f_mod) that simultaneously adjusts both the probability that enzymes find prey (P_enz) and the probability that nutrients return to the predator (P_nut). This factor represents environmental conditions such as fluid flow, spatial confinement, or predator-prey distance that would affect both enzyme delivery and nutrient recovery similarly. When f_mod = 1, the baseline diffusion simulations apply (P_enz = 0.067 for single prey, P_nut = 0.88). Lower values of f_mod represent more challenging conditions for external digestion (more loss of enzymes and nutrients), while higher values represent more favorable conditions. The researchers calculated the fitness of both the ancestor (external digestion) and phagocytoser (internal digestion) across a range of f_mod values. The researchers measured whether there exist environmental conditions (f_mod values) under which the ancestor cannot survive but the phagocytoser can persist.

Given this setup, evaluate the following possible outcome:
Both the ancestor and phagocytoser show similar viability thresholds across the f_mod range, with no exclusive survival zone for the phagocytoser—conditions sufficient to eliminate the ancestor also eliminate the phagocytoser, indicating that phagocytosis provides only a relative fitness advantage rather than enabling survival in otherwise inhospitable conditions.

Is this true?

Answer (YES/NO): NO